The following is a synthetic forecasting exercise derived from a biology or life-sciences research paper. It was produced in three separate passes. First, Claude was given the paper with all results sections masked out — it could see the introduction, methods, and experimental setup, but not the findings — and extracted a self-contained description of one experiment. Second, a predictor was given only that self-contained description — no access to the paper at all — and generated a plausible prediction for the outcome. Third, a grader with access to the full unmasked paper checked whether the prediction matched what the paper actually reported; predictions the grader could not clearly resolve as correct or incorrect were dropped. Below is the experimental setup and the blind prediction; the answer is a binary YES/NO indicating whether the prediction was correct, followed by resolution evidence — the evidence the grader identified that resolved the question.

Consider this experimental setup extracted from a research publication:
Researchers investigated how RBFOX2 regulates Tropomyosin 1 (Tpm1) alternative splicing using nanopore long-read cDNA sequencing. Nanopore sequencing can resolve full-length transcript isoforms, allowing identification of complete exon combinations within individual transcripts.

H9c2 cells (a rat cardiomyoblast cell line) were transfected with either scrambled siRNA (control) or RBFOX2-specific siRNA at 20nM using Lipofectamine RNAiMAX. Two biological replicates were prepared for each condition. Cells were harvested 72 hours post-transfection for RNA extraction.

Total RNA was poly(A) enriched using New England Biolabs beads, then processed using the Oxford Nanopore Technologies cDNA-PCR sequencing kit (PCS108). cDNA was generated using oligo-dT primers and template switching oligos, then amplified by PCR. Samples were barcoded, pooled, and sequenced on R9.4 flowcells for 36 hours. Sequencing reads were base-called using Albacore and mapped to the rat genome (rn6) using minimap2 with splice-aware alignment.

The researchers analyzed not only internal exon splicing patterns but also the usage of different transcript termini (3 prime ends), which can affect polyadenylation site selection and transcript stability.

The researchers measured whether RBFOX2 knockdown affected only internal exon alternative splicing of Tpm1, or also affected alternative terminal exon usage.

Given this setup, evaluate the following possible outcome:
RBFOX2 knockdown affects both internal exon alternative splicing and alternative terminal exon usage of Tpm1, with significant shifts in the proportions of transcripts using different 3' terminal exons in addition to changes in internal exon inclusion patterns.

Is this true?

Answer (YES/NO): YES